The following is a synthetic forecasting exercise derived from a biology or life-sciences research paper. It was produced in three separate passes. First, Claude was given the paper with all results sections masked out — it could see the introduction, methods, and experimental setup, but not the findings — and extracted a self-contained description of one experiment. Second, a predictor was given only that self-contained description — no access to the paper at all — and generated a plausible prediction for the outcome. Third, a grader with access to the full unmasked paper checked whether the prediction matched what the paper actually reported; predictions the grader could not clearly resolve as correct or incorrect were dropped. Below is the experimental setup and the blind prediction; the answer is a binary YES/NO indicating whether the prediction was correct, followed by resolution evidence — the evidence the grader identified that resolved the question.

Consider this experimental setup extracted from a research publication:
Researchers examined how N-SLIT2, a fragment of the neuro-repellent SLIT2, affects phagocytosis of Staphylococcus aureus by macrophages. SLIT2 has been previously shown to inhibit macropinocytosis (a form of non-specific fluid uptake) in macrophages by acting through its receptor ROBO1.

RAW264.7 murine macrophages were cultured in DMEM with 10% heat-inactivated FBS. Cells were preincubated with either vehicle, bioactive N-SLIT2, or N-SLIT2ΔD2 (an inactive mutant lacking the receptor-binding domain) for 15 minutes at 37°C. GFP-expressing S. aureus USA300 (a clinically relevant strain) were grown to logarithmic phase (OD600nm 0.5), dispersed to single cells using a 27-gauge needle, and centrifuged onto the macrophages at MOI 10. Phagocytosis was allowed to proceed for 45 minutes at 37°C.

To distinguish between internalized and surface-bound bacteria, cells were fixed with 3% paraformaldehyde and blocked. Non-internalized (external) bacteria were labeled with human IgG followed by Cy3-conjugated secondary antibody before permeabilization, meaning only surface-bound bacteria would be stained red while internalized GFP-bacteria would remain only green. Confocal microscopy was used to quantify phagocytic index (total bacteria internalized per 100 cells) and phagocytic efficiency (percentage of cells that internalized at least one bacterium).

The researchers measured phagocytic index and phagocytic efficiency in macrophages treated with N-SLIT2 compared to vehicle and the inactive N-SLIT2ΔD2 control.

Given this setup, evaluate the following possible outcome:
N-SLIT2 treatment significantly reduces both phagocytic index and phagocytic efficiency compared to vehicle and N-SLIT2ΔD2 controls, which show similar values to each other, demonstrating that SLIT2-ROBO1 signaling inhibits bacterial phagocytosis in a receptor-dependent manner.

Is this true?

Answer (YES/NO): NO